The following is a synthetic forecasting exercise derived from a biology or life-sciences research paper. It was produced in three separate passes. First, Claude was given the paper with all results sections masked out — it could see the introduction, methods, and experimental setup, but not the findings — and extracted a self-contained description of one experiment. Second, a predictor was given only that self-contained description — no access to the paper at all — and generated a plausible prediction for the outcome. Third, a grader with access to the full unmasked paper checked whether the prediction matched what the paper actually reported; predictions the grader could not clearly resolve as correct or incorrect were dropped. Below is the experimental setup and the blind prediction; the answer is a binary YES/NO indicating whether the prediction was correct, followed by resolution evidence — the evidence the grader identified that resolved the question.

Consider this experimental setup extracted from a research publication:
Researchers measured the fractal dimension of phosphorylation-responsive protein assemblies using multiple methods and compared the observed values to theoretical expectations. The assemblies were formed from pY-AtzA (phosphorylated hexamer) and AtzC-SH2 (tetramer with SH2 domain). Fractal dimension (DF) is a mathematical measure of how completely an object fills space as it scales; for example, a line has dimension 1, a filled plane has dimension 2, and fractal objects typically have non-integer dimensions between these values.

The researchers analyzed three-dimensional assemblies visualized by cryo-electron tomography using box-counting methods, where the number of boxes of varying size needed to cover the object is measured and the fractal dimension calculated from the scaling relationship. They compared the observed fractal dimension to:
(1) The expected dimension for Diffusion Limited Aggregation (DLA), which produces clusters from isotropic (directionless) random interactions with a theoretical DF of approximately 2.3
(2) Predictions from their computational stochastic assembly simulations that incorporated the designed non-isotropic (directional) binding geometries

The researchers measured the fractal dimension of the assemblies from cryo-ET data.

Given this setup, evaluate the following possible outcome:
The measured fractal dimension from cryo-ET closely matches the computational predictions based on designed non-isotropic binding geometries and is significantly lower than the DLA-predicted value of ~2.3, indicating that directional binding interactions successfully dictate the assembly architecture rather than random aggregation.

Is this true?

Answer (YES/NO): YES